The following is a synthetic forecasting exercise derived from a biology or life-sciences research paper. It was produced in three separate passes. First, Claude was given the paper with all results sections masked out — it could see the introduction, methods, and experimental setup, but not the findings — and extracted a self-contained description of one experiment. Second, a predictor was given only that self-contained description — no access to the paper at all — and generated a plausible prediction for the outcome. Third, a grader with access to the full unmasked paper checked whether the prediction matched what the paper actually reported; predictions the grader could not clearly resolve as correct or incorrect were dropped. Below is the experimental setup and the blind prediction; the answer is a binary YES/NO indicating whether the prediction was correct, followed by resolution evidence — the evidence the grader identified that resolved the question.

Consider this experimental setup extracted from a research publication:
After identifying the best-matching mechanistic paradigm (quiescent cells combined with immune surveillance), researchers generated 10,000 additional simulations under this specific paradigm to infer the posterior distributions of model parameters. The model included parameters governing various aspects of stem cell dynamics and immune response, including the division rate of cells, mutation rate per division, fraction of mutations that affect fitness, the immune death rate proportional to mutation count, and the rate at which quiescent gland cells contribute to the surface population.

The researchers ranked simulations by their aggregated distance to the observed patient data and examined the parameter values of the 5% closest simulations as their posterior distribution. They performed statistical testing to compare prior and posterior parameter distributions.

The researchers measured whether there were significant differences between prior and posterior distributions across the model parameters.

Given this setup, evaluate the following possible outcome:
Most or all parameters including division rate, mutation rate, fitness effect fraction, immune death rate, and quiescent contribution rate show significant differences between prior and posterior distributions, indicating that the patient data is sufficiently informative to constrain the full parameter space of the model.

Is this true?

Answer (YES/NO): YES